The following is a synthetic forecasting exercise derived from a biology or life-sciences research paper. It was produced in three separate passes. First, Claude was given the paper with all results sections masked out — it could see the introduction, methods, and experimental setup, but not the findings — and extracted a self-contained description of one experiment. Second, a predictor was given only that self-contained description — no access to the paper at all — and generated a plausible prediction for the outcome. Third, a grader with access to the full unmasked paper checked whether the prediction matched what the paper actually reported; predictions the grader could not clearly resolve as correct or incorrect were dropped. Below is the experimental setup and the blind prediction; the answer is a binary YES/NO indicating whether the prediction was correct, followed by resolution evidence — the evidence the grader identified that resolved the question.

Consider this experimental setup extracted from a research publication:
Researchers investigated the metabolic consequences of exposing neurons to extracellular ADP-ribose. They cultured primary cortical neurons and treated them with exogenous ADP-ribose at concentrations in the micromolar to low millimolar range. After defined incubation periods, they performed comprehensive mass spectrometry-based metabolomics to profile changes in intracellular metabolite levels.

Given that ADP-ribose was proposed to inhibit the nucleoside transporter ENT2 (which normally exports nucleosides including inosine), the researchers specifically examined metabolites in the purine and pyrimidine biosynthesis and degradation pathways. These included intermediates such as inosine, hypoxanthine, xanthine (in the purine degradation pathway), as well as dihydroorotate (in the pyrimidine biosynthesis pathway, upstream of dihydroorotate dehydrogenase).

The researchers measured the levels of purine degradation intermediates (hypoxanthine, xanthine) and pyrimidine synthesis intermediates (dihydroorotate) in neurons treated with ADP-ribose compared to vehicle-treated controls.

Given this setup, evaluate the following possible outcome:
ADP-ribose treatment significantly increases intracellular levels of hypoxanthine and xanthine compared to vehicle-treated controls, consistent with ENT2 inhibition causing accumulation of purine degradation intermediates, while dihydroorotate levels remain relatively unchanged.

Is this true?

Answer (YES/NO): NO